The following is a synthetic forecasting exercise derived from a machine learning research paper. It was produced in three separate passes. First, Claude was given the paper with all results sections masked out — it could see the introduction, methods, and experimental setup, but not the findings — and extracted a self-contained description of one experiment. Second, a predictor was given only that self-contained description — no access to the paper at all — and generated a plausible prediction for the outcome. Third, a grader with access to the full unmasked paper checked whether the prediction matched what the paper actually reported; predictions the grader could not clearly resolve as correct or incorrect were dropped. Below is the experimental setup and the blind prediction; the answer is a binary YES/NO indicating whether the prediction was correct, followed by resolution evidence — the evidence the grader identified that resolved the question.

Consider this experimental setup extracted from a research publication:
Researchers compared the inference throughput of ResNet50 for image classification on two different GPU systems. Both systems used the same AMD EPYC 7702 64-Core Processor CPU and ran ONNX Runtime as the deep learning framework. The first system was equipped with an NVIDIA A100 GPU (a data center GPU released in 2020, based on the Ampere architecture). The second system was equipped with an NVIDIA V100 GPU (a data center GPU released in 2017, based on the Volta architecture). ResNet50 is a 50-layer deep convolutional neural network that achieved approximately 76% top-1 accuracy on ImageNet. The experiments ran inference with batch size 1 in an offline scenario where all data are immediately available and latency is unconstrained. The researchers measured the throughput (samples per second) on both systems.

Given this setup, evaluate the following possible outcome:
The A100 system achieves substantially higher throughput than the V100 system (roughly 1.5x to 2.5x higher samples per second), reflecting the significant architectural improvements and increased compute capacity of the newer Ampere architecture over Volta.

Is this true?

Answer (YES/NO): NO